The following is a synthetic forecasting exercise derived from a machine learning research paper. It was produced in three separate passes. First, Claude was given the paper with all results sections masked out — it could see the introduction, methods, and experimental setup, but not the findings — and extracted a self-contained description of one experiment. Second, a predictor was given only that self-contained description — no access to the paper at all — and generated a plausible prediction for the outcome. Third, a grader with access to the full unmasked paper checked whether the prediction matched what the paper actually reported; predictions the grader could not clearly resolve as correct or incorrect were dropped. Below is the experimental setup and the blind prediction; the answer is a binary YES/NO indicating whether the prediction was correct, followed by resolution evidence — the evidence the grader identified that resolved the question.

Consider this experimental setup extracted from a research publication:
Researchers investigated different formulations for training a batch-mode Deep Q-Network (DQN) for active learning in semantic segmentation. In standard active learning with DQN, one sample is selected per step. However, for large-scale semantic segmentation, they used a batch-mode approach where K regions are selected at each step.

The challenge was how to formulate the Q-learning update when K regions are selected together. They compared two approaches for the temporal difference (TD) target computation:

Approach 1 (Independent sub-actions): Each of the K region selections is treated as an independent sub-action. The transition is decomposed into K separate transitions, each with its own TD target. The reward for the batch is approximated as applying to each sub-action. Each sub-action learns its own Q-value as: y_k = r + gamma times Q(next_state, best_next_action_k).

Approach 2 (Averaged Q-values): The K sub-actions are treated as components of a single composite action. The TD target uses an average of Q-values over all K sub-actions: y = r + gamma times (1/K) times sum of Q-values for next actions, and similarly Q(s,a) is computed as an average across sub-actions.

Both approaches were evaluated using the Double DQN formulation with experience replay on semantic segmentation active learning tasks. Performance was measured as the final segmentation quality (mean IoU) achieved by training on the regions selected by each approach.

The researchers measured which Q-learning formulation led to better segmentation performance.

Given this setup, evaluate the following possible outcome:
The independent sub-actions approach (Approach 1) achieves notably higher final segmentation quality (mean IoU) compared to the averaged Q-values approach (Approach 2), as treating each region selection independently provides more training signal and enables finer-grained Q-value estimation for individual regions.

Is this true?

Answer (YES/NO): YES